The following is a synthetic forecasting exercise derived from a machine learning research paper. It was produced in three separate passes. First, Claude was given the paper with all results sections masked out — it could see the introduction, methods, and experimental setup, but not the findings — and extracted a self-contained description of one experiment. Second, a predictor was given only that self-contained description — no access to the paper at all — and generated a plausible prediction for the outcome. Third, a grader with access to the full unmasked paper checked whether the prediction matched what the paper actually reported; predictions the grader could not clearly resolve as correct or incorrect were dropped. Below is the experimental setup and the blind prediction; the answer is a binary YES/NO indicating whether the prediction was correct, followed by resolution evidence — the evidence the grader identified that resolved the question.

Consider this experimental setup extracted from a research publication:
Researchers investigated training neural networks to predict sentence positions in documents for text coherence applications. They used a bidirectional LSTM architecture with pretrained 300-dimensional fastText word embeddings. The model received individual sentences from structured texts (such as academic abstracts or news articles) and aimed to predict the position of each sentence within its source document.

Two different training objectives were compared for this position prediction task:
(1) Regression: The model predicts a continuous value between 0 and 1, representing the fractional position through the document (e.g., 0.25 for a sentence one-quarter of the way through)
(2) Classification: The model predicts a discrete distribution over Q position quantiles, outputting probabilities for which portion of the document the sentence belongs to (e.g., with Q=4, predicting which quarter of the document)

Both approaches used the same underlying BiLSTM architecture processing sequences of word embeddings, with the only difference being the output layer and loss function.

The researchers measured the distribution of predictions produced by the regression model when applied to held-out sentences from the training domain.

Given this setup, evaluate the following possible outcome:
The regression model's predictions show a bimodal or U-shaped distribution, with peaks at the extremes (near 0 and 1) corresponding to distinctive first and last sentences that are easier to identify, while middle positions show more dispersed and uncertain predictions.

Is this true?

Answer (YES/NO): NO